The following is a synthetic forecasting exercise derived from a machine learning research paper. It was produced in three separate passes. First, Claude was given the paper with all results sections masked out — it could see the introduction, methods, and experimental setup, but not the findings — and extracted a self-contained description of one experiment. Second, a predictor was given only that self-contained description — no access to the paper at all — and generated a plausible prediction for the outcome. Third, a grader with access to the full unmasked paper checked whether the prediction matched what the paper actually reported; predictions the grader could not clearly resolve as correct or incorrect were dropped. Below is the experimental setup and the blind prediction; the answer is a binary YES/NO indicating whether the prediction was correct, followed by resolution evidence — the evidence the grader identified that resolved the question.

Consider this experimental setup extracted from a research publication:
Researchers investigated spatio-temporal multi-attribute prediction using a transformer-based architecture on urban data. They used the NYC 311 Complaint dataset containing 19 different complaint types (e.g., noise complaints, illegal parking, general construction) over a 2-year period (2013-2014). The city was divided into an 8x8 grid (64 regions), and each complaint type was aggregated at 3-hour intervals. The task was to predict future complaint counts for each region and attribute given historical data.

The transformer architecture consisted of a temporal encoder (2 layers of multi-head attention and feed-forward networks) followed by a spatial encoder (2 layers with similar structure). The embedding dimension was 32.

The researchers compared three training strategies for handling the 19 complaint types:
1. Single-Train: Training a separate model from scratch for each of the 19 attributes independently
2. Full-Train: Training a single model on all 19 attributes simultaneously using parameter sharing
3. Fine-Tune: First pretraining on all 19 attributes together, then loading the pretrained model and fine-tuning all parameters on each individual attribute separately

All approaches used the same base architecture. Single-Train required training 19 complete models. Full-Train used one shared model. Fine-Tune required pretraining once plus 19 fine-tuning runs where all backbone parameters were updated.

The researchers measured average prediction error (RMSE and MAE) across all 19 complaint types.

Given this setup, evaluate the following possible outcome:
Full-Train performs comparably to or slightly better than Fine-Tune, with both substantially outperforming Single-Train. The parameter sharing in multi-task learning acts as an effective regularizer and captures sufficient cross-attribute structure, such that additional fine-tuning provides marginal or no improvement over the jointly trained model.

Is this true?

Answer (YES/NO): NO